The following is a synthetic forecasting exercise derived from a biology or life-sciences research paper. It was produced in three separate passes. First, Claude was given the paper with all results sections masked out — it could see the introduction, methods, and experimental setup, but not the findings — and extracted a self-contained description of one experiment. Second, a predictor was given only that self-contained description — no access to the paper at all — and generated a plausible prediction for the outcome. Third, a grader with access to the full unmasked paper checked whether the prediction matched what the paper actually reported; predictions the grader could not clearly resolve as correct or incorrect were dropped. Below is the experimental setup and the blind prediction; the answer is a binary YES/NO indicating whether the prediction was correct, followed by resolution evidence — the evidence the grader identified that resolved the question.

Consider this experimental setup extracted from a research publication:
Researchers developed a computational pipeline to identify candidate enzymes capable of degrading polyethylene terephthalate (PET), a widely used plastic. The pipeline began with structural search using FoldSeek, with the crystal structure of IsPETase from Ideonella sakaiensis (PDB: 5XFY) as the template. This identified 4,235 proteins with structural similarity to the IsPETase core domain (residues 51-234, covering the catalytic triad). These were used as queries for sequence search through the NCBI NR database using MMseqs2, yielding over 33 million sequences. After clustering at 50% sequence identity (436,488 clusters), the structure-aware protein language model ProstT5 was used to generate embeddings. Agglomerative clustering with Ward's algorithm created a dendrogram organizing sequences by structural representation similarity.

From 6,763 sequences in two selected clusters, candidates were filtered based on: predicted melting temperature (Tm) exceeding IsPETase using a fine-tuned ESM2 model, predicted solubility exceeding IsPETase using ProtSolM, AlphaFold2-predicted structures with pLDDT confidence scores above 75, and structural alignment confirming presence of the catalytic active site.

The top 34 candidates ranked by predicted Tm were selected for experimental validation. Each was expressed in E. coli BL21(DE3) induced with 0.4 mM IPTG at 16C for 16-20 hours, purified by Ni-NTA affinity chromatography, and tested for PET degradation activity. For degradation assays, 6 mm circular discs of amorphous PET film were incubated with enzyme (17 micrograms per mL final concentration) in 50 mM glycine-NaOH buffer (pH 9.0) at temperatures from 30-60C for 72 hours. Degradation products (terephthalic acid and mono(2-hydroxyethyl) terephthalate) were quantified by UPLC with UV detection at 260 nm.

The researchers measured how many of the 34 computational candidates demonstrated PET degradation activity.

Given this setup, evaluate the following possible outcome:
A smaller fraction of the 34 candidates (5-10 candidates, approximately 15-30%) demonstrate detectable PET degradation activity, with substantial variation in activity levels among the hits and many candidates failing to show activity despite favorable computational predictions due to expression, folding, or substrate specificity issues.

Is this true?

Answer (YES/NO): NO